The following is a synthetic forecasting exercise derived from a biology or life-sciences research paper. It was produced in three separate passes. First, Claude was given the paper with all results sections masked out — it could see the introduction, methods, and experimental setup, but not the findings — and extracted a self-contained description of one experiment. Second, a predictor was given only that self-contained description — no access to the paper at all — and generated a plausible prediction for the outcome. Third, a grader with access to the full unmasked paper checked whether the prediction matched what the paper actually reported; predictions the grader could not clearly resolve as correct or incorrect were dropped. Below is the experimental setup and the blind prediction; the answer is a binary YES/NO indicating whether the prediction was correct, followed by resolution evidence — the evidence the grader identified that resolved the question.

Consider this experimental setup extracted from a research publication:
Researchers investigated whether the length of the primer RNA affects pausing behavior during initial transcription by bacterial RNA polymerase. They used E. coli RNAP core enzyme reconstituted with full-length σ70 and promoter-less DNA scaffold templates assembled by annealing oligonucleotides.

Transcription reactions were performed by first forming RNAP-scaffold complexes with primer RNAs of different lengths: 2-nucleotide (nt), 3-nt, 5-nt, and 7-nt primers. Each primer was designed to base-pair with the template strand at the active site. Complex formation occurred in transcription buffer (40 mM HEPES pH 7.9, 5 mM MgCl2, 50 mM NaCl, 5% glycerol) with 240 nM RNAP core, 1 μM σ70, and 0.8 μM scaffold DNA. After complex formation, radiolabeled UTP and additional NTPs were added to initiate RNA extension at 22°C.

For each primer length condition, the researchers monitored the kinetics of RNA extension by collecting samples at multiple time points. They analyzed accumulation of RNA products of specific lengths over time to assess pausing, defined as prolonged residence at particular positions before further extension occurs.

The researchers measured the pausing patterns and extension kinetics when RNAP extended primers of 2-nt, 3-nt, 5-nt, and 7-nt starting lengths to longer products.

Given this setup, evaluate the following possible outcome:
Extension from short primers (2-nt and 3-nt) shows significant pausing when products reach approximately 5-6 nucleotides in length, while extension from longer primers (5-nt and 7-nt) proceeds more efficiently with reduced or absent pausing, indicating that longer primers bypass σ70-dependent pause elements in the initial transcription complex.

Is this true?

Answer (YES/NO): NO